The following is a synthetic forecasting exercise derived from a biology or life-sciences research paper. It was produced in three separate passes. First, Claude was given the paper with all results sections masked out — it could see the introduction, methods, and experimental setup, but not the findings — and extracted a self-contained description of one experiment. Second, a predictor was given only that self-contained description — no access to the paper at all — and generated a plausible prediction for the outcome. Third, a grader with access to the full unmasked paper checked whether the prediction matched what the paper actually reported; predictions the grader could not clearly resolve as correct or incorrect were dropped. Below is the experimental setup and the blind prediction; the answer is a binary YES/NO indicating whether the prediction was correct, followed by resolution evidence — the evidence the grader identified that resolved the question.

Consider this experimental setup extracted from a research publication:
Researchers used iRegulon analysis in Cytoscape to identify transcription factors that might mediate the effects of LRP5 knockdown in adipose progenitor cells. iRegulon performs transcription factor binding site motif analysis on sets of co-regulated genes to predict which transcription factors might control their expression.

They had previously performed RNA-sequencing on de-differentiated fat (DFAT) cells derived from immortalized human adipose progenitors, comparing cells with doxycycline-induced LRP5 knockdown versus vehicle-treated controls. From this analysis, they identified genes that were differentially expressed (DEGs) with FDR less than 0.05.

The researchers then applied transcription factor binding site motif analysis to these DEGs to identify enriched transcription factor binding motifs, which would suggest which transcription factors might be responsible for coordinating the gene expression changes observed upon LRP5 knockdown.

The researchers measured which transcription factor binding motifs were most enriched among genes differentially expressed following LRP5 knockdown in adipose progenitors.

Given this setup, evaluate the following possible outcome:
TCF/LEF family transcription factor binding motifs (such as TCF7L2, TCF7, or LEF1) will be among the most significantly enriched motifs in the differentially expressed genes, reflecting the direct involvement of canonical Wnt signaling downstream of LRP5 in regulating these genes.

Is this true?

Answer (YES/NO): NO